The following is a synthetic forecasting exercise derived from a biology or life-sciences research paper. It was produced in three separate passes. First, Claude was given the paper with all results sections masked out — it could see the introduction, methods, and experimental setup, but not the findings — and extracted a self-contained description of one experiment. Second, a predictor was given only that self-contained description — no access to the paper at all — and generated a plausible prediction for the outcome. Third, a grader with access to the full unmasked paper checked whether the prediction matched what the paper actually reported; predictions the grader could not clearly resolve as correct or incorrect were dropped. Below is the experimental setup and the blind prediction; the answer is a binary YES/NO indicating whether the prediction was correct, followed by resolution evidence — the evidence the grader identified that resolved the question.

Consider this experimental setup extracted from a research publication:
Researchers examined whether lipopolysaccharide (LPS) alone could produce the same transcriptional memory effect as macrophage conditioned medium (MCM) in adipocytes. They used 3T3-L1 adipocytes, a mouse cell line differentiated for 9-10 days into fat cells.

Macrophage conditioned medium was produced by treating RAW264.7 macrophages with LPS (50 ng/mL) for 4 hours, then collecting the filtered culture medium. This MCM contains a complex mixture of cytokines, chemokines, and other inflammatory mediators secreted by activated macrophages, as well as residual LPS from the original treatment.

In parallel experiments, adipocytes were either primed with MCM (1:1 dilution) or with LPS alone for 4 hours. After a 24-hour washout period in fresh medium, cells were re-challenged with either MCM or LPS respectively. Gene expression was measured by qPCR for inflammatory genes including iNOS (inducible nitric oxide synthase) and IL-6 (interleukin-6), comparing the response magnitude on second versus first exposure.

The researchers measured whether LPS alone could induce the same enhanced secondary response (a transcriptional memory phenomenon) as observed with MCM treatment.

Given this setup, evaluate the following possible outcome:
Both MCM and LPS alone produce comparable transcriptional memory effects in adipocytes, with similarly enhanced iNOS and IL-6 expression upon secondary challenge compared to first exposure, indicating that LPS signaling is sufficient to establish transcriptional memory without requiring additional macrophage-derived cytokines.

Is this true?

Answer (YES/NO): NO